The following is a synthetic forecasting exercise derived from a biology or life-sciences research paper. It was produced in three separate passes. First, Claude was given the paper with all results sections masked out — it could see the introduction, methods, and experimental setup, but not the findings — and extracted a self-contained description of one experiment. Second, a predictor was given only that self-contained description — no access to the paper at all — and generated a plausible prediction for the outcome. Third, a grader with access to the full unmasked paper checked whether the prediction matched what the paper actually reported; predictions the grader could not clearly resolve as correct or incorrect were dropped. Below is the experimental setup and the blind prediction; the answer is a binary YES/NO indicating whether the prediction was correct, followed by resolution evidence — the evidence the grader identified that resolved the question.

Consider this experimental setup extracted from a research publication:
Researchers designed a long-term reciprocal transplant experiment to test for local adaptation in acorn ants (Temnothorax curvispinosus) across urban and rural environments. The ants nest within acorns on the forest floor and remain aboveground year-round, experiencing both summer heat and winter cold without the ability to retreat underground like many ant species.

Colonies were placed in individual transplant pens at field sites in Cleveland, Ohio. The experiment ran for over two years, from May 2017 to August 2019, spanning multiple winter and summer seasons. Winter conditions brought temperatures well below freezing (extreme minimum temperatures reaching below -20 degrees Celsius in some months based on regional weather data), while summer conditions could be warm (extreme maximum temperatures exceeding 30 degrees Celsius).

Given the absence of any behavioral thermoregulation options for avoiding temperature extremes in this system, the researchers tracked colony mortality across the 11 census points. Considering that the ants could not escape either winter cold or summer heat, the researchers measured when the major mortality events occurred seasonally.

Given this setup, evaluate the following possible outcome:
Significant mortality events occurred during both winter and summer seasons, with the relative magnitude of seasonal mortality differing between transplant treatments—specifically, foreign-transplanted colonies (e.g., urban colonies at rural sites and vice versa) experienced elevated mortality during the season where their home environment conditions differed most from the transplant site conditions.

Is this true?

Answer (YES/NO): YES